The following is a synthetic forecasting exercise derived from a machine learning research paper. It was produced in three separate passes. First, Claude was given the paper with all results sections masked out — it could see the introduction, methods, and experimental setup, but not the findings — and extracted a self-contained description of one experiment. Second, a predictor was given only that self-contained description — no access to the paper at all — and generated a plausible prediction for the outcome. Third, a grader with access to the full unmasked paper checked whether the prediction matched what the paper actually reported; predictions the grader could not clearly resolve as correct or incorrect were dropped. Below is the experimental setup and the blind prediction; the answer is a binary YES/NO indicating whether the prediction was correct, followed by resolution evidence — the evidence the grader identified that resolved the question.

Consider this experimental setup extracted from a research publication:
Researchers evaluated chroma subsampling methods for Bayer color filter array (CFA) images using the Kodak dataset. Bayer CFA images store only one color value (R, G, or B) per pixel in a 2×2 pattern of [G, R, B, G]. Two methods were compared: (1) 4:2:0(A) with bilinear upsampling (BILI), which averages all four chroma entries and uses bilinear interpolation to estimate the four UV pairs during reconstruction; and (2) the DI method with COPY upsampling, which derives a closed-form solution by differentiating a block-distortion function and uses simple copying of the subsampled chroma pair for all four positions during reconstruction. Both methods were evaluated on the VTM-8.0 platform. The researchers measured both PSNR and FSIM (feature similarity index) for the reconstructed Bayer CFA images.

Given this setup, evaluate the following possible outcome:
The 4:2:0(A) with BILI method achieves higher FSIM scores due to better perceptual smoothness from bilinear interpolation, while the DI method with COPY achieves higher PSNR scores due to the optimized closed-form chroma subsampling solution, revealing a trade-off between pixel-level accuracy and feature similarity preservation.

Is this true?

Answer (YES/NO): YES